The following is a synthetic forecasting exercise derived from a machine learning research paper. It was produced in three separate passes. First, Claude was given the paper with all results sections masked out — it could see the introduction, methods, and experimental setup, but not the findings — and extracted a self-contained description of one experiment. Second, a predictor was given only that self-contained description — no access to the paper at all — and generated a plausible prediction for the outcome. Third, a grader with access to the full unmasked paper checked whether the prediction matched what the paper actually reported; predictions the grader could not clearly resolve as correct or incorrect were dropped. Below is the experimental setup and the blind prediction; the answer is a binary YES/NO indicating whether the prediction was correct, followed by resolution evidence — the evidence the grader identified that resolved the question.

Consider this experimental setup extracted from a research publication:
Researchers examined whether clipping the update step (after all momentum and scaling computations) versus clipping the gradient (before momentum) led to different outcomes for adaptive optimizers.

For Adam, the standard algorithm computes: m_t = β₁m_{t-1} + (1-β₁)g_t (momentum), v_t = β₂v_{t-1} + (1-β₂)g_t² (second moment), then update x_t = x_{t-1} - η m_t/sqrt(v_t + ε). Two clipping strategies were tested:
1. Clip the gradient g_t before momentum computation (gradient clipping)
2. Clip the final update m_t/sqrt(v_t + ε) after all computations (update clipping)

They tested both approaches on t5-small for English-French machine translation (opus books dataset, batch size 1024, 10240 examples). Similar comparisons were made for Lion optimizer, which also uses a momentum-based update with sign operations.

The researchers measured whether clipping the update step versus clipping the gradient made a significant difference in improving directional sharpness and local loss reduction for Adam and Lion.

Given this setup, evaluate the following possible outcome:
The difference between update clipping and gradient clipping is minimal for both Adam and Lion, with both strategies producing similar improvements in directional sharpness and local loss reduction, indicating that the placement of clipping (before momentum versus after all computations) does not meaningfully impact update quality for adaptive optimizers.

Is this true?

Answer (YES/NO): NO